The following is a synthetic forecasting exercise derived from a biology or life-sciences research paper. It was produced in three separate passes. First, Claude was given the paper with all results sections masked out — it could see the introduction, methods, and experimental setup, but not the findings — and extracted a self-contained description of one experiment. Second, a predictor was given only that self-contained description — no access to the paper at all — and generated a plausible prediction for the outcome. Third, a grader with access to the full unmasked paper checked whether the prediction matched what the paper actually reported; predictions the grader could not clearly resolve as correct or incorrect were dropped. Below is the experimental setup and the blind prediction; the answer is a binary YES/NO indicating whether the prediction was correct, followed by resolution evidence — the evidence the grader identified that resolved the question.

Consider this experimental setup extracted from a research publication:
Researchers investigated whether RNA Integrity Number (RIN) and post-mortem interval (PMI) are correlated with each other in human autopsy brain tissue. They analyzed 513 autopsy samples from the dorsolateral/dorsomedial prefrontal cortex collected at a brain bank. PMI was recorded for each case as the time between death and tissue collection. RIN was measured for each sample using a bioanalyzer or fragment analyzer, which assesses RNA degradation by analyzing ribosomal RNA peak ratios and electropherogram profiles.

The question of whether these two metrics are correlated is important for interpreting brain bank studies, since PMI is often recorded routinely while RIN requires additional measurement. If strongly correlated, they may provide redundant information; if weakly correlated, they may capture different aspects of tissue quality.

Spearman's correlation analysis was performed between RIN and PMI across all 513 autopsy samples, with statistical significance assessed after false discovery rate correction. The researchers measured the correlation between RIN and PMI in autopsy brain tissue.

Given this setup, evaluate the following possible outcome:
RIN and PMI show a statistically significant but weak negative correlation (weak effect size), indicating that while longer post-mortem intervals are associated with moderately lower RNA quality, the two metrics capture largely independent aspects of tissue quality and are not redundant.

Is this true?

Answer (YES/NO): NO